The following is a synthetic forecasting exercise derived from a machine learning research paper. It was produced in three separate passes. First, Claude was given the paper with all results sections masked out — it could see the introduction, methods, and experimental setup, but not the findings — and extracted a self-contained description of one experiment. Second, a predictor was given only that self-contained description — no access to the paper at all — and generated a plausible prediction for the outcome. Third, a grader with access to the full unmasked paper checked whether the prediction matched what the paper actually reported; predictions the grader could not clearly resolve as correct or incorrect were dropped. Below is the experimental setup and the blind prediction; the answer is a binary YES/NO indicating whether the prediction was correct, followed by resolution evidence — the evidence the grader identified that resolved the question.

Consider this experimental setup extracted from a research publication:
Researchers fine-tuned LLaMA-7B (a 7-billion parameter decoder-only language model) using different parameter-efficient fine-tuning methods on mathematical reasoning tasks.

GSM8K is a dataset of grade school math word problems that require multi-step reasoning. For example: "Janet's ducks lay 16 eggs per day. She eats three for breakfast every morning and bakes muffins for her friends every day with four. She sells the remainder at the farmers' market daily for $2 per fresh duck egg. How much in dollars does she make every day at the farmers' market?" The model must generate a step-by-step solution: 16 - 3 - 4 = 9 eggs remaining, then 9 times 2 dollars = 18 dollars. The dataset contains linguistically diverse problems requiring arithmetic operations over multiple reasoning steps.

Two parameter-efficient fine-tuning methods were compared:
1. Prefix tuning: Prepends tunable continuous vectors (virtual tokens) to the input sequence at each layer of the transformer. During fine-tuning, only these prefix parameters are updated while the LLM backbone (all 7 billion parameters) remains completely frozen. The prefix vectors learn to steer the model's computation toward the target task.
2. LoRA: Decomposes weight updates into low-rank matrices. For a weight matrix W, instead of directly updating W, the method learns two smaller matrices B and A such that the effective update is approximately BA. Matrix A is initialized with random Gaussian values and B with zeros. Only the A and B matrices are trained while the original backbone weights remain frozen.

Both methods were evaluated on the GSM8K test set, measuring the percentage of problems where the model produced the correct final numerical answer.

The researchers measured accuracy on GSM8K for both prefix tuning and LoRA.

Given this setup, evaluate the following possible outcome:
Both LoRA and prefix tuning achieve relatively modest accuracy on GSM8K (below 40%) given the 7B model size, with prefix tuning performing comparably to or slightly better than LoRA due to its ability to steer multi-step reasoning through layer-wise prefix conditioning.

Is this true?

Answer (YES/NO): NO